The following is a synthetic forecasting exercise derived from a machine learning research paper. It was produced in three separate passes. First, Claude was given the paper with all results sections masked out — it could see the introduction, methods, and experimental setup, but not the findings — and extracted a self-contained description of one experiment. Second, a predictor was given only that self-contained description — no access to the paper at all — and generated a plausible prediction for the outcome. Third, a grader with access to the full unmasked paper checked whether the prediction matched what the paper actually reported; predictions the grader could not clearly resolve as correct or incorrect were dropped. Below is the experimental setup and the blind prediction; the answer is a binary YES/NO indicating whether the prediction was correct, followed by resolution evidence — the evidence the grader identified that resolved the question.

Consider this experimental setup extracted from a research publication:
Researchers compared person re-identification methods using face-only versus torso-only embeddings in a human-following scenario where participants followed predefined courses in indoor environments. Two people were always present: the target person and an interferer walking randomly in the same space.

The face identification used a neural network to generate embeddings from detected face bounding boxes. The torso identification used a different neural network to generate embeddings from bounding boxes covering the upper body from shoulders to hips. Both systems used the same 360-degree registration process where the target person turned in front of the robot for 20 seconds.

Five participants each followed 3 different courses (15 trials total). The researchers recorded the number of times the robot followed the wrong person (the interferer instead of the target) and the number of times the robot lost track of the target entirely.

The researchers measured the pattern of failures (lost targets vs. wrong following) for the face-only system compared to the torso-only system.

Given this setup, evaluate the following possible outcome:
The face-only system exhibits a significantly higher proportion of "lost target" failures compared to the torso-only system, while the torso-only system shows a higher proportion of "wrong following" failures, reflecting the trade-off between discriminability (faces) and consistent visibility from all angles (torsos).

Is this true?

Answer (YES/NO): YES